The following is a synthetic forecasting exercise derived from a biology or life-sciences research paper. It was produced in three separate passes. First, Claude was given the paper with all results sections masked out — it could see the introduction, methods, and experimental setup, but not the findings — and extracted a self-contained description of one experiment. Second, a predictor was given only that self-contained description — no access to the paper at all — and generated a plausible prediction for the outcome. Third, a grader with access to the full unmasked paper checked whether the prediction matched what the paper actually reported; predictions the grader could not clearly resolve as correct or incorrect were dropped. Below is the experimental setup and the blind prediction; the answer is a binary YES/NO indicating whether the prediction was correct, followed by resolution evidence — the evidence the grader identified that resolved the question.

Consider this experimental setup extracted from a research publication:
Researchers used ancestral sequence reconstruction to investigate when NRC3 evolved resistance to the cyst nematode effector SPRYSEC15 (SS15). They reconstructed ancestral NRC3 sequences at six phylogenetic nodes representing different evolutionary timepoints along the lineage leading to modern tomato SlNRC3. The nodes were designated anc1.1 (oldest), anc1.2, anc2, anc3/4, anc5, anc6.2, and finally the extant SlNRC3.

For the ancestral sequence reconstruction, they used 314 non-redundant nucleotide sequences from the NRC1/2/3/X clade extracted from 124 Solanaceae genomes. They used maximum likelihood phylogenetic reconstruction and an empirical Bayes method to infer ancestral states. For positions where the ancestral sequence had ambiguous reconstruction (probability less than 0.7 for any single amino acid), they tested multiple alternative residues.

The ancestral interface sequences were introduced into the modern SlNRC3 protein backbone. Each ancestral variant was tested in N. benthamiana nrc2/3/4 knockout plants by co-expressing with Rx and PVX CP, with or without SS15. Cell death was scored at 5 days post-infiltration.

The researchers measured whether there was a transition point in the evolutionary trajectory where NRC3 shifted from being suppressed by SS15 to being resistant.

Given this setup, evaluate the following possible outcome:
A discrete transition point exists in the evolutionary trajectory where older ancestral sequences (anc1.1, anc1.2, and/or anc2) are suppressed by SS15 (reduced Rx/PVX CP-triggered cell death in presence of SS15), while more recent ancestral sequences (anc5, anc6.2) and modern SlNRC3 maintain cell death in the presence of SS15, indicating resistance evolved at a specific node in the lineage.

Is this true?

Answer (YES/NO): NO